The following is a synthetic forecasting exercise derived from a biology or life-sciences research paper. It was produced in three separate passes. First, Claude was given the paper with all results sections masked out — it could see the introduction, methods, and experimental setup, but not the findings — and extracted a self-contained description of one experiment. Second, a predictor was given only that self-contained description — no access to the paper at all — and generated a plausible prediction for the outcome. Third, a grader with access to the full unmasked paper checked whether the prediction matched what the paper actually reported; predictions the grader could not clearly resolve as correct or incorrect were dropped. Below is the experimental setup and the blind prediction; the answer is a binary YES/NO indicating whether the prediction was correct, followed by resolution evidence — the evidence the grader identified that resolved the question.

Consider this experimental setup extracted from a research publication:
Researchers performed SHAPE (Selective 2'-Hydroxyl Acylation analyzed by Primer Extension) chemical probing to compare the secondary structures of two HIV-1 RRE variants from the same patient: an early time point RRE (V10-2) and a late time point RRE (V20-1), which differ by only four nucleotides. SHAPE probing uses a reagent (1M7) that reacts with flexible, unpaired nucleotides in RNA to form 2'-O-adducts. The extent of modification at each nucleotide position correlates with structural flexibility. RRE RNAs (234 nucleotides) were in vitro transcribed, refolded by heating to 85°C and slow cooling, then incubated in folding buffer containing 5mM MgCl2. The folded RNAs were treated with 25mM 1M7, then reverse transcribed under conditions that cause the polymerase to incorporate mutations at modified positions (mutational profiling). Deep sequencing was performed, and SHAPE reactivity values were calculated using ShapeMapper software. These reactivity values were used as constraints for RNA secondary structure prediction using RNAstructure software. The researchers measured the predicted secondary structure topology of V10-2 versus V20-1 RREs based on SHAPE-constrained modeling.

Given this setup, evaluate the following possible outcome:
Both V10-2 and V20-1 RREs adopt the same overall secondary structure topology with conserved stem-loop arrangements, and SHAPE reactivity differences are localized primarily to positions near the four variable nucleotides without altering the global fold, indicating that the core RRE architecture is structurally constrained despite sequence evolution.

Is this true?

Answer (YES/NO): NO